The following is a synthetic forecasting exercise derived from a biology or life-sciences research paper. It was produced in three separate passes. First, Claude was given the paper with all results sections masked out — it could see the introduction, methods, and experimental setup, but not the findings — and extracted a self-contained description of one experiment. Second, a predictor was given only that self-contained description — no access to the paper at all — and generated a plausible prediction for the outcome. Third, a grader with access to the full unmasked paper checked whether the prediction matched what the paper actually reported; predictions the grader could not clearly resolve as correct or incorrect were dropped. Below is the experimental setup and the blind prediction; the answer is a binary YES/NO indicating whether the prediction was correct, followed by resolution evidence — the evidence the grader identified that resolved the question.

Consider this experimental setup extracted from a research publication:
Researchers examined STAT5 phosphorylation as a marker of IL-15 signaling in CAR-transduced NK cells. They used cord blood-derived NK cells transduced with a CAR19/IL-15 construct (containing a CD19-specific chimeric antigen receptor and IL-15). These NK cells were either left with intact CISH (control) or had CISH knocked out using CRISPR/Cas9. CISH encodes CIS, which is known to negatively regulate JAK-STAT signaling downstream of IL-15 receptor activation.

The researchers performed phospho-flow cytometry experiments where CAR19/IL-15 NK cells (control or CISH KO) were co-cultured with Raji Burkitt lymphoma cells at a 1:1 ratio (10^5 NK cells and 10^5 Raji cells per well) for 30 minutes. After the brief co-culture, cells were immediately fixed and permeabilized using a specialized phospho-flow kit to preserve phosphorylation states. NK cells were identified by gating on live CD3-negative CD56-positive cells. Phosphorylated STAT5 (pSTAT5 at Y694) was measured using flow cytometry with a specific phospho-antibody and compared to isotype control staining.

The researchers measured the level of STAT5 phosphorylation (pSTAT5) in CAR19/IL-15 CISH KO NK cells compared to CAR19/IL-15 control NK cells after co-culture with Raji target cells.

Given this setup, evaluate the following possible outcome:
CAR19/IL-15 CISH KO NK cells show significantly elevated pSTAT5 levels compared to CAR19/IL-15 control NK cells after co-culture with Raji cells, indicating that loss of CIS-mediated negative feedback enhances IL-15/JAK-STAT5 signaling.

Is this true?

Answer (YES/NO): YES